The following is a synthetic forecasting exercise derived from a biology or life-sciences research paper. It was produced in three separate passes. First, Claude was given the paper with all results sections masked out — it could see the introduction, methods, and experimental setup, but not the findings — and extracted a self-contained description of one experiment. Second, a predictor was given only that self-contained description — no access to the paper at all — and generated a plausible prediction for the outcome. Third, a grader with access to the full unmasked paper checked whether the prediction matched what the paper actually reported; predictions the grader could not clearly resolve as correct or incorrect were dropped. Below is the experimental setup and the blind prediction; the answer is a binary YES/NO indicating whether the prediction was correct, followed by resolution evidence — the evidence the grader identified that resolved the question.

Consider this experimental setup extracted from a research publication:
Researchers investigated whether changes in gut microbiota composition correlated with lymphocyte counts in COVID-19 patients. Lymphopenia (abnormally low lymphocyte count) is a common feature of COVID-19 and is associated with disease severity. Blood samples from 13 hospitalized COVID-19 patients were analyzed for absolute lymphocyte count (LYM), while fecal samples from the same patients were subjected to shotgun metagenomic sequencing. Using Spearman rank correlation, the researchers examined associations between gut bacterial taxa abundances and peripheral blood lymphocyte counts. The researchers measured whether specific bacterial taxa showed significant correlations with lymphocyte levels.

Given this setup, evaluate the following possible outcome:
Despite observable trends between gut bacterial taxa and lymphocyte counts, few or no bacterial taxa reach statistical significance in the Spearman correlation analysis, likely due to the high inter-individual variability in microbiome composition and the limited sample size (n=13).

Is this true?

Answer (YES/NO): NO